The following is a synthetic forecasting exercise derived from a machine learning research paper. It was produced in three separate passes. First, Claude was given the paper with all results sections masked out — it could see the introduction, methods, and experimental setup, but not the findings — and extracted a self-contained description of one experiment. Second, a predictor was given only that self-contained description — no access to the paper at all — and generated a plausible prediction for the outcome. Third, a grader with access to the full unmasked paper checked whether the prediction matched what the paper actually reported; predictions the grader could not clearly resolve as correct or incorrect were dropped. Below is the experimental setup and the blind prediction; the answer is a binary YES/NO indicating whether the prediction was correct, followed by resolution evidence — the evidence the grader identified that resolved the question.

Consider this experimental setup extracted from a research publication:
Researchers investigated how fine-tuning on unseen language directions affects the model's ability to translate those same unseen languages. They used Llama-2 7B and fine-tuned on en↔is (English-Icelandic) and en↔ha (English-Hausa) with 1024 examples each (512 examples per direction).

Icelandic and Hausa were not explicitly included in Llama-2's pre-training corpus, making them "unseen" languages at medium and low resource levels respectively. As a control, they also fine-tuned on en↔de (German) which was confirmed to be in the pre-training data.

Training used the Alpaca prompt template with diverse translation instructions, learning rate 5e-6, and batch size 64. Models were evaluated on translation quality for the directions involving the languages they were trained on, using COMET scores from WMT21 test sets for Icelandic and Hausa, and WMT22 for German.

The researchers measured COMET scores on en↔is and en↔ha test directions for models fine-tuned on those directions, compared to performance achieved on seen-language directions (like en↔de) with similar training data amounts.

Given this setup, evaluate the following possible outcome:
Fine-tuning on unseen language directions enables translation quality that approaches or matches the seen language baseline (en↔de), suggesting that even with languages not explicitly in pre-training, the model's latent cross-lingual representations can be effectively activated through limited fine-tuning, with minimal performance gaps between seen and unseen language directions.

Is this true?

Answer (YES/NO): NO